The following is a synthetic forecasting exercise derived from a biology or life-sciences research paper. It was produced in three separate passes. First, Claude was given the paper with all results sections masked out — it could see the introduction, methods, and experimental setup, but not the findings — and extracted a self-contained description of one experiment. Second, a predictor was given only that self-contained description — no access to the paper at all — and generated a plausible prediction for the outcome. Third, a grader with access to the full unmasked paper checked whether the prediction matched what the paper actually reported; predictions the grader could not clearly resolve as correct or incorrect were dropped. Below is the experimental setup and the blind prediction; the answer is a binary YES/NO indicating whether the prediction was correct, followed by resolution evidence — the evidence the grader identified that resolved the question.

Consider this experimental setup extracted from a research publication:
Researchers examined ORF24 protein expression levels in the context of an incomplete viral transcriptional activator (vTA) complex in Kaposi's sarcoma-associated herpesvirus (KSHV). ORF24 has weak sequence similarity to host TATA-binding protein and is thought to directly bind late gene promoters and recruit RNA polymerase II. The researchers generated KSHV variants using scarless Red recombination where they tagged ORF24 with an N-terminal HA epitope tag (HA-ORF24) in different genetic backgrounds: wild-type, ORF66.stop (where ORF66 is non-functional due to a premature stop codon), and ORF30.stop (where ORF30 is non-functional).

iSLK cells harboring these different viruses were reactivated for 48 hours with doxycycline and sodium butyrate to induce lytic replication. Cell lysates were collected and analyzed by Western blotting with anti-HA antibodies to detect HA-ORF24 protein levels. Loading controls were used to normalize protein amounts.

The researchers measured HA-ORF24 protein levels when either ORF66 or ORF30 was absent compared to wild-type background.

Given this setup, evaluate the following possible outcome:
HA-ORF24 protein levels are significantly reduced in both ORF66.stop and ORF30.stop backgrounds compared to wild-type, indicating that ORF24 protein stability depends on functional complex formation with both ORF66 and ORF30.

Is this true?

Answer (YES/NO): YES